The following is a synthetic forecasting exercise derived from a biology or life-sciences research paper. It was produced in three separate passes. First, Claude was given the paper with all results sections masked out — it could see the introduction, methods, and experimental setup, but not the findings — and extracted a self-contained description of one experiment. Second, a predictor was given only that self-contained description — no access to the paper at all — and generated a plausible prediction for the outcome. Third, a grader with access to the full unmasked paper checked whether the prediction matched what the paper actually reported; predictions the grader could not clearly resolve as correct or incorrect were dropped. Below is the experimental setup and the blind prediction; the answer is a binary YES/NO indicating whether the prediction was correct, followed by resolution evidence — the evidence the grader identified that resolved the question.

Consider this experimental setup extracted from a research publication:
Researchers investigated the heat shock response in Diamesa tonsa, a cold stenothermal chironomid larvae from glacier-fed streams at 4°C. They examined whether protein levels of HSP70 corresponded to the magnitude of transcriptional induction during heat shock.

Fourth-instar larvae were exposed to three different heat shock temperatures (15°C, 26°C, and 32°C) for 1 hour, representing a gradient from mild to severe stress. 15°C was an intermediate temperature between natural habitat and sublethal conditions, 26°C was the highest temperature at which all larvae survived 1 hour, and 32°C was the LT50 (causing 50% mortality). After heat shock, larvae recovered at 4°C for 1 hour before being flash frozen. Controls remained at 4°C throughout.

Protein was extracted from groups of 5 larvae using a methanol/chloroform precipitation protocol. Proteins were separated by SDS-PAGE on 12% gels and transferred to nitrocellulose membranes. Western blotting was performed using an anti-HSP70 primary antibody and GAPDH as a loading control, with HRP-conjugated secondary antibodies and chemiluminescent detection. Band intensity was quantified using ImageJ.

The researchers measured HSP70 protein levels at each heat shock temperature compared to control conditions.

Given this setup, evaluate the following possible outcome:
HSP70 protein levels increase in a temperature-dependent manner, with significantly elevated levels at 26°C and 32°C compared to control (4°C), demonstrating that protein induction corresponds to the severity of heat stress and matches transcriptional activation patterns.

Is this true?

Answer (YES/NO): NO